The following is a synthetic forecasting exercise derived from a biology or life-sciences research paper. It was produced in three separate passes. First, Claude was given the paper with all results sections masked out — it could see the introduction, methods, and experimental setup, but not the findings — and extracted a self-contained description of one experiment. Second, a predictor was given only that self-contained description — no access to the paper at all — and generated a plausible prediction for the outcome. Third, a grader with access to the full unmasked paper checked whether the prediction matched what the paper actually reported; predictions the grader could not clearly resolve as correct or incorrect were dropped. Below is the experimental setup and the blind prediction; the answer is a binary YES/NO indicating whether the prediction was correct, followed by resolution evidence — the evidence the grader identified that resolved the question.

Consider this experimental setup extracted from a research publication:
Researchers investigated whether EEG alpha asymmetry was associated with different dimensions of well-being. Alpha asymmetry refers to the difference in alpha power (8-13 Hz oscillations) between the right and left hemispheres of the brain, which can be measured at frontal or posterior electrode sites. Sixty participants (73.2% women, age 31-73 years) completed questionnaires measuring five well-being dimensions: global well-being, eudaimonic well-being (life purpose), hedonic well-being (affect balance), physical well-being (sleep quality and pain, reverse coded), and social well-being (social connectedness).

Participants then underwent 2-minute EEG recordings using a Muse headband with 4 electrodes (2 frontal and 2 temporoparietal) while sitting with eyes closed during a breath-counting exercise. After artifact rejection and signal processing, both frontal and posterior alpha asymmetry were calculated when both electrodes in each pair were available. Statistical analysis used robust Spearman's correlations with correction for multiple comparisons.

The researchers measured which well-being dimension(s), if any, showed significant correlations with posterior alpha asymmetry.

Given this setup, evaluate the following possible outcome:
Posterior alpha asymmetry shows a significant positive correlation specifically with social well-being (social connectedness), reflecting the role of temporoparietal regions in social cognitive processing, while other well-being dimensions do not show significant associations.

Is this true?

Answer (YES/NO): NO